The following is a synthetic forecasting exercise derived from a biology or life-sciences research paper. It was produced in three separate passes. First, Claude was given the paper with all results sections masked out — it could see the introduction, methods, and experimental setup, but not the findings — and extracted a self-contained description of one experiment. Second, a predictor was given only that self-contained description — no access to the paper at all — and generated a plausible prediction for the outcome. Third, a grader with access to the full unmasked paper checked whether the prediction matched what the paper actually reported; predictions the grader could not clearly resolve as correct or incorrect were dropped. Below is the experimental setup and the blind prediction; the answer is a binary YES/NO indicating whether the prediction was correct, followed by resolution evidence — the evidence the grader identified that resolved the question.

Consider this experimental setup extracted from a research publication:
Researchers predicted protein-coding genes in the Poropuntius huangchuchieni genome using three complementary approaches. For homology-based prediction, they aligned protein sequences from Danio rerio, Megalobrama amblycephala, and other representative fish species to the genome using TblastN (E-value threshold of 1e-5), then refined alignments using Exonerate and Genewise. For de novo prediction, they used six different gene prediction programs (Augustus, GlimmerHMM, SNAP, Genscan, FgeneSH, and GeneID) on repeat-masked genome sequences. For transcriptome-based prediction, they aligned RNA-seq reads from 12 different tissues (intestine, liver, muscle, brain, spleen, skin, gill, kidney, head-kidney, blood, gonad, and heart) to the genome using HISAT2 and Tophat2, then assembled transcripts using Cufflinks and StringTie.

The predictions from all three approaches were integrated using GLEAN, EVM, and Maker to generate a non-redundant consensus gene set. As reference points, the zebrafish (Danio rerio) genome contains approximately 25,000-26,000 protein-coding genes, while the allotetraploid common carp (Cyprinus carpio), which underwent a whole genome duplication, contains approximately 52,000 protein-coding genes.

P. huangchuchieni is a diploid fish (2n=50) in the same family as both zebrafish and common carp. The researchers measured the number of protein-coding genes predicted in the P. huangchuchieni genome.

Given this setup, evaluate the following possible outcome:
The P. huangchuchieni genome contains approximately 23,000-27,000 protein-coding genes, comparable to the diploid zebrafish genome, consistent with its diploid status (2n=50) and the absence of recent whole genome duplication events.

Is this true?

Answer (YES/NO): YES